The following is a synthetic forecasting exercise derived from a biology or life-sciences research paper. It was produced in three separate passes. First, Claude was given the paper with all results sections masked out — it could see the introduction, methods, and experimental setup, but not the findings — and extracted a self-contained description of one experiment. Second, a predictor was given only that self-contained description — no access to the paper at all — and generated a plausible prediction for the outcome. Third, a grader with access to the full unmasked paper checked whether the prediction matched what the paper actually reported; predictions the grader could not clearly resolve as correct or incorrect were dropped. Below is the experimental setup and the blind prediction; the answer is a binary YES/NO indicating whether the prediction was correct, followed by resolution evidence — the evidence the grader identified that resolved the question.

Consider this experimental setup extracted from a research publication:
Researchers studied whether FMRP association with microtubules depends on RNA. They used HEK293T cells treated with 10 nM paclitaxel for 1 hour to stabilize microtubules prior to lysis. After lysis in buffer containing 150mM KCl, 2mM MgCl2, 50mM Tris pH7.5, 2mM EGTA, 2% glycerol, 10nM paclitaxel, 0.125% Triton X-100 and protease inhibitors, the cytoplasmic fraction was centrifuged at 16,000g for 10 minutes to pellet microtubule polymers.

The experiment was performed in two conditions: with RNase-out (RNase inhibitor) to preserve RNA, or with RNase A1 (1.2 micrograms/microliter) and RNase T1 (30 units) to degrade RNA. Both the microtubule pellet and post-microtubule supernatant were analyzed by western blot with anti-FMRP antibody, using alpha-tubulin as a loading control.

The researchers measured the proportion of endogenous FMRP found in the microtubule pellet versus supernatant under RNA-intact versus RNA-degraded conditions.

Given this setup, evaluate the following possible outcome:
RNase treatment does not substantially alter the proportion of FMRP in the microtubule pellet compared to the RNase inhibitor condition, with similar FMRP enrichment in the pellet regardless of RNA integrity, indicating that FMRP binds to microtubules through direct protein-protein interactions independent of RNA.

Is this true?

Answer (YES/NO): NO